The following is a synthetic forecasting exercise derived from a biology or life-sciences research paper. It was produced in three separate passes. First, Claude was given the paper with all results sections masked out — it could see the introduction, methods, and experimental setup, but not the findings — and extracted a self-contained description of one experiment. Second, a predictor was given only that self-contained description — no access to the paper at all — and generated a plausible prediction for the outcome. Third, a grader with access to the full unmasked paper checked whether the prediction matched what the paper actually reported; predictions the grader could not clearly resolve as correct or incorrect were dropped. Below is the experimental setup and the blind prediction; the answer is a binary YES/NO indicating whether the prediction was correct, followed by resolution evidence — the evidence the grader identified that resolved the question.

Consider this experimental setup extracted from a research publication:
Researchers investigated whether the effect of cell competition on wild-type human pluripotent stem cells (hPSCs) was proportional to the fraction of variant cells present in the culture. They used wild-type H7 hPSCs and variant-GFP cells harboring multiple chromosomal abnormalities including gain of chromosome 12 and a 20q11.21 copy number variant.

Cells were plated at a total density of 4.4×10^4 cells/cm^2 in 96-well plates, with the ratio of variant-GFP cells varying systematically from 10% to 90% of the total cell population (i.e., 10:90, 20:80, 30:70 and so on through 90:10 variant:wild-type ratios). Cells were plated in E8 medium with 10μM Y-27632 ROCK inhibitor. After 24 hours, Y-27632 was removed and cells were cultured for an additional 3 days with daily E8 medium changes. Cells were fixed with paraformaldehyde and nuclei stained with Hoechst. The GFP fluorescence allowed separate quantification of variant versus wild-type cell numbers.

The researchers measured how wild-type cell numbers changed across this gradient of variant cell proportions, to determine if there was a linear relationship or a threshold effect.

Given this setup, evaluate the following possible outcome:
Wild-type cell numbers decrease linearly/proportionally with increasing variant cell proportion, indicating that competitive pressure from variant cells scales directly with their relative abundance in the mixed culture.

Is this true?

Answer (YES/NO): YES